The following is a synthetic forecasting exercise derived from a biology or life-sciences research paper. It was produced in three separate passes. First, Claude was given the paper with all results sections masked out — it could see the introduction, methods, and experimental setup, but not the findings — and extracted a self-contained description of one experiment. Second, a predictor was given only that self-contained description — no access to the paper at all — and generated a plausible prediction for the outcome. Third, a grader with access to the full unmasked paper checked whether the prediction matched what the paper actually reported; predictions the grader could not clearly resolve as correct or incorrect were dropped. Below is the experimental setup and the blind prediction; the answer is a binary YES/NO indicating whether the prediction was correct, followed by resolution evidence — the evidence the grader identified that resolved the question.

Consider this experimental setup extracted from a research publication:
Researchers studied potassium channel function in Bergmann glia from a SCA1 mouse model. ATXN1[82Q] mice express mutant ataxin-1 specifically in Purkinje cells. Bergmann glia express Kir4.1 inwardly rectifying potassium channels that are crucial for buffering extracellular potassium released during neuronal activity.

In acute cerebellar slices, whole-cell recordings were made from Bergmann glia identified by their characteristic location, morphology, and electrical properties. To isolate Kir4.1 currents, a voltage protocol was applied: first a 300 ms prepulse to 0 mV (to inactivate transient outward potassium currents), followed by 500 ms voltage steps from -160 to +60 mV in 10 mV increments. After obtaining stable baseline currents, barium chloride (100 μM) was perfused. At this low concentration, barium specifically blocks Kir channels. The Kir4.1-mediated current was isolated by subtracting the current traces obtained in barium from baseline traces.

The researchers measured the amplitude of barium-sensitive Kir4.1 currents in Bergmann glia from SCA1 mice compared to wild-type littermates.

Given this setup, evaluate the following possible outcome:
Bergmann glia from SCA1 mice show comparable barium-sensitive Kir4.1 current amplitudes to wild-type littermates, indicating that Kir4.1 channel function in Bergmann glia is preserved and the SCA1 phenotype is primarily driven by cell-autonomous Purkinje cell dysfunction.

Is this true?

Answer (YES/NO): NO